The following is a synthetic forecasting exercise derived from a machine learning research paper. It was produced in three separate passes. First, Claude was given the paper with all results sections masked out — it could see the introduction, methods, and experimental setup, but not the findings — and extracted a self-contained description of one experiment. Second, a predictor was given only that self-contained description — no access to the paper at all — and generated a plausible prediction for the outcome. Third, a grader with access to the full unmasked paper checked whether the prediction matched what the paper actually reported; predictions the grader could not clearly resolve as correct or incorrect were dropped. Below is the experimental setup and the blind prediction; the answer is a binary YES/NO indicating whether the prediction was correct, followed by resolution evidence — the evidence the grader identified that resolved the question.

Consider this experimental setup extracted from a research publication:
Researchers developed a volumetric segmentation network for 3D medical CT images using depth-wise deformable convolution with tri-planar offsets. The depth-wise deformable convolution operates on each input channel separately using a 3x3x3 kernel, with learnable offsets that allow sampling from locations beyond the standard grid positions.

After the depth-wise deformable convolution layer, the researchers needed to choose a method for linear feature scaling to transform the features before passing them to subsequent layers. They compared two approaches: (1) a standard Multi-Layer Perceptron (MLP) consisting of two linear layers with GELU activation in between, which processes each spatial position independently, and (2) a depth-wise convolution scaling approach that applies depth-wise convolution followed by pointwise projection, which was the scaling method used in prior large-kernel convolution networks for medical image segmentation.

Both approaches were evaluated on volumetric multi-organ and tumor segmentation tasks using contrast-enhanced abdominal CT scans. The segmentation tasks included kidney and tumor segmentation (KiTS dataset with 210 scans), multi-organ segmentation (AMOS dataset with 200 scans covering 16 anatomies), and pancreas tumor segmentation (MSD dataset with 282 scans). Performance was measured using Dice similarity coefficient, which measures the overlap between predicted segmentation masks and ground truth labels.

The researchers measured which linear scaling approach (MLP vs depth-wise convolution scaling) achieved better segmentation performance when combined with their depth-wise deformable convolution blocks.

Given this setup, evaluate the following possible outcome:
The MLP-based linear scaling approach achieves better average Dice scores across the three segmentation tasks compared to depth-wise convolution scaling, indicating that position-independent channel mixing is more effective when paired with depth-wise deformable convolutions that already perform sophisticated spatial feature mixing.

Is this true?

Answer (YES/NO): YES